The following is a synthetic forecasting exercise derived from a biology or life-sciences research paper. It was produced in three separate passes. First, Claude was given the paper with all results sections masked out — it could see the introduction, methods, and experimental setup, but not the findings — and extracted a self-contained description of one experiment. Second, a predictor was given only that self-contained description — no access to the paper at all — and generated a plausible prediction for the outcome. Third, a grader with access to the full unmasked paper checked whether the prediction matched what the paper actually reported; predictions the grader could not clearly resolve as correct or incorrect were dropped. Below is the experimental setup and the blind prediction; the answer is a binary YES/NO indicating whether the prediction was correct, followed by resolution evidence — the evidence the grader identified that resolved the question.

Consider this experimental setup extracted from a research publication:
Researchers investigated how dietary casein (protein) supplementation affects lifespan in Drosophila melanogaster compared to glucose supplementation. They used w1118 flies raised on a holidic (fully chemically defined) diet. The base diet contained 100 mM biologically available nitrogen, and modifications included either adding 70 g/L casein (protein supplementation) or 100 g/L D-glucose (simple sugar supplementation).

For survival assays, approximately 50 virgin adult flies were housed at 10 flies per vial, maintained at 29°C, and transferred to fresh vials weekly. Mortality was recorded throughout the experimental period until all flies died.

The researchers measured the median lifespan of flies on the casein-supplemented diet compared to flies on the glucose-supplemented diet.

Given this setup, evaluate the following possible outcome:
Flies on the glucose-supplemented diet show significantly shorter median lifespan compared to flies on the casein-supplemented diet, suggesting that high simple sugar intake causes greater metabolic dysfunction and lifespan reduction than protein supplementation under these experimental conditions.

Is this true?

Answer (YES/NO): NO